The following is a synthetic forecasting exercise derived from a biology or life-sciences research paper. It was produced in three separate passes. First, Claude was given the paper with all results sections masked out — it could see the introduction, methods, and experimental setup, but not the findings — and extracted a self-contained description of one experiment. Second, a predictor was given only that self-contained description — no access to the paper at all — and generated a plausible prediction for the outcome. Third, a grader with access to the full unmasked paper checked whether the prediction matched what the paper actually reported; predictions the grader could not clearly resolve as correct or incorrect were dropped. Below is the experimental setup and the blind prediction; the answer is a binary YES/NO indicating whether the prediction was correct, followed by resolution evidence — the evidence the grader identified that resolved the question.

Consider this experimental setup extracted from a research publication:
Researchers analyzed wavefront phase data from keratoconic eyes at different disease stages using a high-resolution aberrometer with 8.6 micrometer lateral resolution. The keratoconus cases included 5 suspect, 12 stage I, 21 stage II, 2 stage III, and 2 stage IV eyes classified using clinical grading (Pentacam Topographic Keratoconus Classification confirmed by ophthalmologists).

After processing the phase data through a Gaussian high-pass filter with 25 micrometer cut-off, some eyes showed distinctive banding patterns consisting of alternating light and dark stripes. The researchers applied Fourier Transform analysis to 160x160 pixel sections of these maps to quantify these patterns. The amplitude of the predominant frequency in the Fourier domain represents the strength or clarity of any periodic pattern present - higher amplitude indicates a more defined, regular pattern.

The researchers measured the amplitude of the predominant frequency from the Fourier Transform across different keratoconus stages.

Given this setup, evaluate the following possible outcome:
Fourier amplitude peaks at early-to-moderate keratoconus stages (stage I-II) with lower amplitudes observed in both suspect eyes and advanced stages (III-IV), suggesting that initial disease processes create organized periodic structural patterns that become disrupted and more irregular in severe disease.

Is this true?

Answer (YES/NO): NO